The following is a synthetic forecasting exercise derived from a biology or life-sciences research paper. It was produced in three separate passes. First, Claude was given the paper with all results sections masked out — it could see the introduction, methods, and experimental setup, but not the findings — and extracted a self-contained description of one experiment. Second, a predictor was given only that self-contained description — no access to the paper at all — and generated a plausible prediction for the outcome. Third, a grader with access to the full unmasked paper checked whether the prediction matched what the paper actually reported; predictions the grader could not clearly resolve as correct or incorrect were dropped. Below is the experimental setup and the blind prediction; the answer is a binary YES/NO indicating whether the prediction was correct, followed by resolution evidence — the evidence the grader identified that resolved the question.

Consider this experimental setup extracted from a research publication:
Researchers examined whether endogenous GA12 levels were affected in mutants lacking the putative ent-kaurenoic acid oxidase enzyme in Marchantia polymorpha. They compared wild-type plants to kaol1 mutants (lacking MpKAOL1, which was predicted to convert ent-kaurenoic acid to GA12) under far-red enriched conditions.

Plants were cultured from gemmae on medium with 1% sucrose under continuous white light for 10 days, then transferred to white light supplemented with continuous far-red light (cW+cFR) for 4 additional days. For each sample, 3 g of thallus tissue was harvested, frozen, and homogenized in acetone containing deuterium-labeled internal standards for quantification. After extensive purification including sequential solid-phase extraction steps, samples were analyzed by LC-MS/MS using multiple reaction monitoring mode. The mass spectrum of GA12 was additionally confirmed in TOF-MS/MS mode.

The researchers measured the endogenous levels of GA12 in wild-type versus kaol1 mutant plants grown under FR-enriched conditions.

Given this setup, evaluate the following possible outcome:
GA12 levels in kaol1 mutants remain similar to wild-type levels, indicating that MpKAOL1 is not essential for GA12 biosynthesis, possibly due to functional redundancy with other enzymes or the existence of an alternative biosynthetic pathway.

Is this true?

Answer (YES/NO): NO